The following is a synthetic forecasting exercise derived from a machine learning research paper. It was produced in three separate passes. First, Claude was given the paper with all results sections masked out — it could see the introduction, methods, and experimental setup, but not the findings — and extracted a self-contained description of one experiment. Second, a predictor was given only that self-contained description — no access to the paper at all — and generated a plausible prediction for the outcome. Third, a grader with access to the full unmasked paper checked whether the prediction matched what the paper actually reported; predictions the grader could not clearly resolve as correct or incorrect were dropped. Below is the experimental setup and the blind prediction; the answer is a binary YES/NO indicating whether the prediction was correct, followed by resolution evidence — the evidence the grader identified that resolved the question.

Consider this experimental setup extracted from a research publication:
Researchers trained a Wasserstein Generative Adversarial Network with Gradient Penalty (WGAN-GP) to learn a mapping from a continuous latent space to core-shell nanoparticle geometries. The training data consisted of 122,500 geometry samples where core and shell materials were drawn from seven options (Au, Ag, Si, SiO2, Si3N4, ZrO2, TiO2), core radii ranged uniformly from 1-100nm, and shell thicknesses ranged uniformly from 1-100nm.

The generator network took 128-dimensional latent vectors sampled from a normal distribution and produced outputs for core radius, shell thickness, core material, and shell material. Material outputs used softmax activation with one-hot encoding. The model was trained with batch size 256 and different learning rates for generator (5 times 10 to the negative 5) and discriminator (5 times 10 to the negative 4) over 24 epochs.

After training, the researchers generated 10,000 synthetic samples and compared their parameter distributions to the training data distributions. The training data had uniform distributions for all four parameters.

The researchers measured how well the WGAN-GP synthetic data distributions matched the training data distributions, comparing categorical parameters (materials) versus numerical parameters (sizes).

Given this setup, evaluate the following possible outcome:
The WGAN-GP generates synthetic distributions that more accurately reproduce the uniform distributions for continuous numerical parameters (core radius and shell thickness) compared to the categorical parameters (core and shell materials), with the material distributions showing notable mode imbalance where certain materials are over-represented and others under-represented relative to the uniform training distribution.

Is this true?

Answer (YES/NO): NO